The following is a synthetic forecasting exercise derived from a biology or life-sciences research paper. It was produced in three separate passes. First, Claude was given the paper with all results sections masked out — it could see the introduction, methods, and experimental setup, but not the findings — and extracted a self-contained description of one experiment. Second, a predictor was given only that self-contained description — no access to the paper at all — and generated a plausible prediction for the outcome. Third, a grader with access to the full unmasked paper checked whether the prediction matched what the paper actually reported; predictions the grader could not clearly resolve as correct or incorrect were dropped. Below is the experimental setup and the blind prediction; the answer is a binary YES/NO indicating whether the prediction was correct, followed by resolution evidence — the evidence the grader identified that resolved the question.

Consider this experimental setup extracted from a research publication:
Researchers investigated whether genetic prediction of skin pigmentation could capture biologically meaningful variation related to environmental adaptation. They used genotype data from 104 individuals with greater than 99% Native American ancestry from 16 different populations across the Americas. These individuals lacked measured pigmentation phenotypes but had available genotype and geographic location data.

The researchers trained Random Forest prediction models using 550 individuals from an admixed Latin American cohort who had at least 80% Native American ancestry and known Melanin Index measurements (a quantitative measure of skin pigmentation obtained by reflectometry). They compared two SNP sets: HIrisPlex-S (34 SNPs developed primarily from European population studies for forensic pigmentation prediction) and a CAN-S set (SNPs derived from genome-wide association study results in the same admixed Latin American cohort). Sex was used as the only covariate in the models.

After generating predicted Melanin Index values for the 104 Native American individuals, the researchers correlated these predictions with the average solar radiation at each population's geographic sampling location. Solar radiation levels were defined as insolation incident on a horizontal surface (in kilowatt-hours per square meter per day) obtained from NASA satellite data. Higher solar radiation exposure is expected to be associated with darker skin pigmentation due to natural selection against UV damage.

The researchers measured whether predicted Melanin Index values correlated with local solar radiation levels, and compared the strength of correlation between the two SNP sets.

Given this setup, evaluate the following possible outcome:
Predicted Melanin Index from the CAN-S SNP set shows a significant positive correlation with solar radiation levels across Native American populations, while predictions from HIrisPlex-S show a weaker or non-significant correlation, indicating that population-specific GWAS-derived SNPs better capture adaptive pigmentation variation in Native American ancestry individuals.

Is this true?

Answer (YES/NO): YES